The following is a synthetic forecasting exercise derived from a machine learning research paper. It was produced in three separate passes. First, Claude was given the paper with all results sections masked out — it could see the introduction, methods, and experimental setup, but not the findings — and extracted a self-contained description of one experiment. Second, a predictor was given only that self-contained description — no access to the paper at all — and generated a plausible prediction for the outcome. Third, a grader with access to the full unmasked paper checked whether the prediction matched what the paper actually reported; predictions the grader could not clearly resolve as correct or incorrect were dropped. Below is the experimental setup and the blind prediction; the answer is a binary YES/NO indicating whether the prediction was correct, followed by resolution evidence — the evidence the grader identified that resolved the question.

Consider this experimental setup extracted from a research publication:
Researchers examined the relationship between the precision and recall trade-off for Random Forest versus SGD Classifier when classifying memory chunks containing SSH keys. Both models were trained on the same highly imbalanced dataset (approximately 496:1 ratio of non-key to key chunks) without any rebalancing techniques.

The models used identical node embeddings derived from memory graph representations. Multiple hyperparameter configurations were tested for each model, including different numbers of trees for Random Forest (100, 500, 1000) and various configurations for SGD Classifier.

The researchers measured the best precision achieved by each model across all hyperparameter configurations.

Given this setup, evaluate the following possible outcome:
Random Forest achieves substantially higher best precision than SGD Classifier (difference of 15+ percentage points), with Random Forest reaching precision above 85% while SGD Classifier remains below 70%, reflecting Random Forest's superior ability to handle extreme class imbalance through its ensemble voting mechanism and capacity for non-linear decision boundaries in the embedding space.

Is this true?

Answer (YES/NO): NO